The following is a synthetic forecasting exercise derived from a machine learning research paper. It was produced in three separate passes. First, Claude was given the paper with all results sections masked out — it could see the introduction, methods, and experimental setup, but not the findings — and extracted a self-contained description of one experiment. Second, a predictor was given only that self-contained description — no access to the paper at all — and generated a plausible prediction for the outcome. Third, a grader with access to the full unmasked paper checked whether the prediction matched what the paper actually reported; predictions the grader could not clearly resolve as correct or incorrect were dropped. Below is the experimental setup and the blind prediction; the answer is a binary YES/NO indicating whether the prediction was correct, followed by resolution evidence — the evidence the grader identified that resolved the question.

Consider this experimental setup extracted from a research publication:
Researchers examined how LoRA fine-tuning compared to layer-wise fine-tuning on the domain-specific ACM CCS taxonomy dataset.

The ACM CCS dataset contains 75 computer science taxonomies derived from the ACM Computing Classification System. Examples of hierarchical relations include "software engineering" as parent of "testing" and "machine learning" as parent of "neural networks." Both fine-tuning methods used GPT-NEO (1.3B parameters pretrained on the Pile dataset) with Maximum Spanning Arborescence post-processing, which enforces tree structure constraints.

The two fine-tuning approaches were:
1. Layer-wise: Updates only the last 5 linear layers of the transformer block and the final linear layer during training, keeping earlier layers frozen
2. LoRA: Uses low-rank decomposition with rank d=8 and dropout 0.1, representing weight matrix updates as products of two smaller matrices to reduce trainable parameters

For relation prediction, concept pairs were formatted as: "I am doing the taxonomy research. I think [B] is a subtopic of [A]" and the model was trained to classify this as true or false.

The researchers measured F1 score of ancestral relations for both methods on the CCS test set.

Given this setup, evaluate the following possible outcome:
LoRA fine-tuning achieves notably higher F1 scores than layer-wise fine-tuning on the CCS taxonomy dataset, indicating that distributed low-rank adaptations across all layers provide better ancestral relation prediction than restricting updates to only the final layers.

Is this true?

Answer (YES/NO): NO